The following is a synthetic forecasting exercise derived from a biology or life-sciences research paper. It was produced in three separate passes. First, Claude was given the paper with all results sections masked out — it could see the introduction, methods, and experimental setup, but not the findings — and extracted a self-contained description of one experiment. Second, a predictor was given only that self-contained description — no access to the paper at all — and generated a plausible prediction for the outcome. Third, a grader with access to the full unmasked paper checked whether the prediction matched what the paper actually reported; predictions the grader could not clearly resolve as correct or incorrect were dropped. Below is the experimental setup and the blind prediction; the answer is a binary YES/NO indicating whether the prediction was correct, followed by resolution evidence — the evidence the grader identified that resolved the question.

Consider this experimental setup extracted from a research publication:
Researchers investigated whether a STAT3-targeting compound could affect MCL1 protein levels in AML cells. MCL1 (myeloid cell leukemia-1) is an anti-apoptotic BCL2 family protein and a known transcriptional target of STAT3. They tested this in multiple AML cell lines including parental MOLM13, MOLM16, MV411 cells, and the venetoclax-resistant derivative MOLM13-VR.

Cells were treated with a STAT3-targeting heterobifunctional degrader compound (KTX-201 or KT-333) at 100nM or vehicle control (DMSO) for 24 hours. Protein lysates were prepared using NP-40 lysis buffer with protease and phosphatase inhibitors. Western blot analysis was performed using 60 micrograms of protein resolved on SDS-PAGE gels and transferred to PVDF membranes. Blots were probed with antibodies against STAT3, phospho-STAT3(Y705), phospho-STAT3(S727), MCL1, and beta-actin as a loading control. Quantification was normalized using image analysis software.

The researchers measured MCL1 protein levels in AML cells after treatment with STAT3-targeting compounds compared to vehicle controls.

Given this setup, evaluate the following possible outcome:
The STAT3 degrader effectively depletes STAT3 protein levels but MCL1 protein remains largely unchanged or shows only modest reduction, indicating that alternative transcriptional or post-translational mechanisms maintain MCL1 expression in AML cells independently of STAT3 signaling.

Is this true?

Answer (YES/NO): NO